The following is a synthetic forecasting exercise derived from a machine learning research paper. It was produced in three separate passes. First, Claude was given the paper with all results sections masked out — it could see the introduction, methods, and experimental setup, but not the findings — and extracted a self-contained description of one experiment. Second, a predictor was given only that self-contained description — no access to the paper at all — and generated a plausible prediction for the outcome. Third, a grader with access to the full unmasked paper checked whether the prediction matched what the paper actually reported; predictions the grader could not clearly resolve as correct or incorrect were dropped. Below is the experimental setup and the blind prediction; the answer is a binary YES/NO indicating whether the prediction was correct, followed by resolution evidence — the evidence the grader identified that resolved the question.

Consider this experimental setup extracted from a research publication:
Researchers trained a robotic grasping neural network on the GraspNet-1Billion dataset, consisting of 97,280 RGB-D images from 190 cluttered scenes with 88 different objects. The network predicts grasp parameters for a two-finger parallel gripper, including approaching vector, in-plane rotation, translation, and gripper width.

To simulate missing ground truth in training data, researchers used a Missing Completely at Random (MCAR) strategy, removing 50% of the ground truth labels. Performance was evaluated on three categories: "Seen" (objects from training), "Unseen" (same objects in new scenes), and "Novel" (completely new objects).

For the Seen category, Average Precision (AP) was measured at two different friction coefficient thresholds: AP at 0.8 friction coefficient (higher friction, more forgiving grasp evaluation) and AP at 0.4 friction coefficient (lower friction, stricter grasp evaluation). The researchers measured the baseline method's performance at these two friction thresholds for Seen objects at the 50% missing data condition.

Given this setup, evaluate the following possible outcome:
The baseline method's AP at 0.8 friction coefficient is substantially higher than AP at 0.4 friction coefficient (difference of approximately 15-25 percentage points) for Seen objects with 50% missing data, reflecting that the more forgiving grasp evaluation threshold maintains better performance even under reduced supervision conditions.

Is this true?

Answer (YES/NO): NO